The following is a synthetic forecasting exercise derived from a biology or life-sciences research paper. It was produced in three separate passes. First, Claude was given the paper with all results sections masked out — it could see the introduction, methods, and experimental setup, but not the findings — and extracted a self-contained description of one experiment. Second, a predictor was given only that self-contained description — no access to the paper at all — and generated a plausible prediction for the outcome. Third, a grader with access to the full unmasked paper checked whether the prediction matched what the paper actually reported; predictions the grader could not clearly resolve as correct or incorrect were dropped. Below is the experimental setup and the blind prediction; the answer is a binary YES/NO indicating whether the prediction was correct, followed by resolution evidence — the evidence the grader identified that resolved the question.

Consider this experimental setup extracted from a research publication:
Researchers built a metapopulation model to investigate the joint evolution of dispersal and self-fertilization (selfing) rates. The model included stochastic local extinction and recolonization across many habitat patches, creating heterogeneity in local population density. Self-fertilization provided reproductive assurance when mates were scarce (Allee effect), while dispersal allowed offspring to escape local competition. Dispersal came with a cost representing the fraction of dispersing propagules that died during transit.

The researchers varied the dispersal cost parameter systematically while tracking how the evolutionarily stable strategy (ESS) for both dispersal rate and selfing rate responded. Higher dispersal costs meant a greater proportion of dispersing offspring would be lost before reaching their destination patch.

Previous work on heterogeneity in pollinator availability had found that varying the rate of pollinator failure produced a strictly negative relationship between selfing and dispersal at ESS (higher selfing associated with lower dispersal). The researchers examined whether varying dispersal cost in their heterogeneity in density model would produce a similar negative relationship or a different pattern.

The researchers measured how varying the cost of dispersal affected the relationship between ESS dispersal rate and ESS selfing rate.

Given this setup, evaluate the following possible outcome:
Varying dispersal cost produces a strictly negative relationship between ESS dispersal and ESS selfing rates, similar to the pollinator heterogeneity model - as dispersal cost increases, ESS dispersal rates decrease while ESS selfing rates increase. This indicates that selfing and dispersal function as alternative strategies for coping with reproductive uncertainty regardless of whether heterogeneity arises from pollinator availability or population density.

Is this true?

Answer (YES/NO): YES